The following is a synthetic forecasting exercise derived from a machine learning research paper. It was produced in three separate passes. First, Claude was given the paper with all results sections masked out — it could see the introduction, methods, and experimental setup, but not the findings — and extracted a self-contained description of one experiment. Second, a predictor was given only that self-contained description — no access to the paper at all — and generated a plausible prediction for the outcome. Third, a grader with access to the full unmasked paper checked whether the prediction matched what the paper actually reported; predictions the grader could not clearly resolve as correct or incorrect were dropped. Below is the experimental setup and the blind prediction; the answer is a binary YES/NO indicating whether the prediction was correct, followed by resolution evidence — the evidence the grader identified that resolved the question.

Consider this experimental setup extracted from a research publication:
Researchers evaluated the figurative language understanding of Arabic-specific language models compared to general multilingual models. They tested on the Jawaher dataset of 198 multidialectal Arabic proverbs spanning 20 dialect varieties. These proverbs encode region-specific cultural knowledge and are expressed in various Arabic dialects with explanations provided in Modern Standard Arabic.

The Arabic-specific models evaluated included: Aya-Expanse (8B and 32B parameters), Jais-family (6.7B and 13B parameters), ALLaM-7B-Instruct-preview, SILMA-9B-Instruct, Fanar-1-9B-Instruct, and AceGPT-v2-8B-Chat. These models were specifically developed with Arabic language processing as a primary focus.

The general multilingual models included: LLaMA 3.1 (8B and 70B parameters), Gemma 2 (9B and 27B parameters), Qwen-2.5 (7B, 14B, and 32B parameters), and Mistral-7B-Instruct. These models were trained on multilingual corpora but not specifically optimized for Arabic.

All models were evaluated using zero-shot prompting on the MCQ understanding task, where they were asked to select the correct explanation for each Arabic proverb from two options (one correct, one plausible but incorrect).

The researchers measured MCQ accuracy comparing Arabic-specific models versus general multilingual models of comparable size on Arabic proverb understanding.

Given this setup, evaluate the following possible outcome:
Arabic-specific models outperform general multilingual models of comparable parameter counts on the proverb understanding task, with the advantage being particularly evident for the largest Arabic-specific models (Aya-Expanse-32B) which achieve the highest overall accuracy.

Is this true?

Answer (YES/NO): NO